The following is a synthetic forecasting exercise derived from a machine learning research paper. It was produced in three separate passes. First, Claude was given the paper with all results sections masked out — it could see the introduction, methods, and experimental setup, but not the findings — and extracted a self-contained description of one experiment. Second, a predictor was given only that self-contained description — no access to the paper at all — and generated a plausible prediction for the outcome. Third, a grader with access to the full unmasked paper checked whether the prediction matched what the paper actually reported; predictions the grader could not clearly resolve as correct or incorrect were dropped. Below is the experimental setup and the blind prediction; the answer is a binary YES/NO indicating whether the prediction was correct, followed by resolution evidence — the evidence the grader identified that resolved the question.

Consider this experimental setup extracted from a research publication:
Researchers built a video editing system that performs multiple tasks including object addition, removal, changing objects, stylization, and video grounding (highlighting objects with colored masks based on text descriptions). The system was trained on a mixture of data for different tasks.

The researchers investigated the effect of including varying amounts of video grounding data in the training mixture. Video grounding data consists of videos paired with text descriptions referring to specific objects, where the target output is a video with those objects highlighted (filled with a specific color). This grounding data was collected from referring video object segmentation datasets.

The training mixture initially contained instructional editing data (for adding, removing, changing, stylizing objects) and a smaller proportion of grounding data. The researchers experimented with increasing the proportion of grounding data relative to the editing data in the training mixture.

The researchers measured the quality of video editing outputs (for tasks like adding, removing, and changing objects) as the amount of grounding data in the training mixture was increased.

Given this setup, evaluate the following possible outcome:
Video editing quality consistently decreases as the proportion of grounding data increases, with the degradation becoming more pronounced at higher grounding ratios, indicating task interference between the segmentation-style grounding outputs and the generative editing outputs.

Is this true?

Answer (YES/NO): NO